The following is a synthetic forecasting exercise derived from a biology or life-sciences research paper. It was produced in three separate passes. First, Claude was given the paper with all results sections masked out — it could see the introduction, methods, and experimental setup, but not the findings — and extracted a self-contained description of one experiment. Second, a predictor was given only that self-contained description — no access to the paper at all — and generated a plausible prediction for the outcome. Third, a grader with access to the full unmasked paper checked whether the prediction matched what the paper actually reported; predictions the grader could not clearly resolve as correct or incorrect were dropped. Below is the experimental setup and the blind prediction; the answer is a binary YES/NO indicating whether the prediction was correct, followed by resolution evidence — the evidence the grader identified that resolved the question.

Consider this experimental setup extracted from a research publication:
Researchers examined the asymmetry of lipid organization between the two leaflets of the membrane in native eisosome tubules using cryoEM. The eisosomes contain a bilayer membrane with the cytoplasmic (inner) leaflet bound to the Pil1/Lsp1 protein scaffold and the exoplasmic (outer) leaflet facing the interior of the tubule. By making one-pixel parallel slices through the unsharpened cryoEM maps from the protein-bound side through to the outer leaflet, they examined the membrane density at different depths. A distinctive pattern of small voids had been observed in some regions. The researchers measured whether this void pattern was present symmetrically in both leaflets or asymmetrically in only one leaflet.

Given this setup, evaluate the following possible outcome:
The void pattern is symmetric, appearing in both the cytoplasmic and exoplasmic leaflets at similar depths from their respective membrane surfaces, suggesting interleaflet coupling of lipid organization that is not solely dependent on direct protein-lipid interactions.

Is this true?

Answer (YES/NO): NO